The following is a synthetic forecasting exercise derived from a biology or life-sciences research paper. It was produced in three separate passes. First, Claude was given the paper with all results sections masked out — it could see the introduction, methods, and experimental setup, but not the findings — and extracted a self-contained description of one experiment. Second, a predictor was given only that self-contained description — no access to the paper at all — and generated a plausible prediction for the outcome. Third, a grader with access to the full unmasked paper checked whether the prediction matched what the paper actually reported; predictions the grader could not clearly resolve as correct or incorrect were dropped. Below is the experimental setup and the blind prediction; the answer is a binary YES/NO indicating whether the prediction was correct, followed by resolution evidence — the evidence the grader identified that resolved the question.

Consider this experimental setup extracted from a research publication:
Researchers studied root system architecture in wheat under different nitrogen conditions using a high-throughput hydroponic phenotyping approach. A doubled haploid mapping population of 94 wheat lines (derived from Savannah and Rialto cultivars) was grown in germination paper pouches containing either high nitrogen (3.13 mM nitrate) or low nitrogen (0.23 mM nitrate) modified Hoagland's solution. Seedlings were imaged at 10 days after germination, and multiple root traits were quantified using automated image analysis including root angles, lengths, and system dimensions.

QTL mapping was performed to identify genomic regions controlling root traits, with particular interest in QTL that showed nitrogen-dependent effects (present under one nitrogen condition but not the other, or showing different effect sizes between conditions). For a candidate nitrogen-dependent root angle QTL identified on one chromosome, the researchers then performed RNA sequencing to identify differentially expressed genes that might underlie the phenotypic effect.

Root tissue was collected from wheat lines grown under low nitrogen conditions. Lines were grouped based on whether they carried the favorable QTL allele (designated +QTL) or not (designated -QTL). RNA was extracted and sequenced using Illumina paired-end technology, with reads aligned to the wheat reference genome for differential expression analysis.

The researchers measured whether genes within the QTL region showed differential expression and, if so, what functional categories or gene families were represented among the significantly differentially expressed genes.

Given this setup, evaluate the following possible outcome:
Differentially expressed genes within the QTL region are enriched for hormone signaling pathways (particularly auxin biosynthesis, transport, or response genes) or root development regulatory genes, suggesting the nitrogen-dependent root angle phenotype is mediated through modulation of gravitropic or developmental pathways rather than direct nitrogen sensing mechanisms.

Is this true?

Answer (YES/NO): NO